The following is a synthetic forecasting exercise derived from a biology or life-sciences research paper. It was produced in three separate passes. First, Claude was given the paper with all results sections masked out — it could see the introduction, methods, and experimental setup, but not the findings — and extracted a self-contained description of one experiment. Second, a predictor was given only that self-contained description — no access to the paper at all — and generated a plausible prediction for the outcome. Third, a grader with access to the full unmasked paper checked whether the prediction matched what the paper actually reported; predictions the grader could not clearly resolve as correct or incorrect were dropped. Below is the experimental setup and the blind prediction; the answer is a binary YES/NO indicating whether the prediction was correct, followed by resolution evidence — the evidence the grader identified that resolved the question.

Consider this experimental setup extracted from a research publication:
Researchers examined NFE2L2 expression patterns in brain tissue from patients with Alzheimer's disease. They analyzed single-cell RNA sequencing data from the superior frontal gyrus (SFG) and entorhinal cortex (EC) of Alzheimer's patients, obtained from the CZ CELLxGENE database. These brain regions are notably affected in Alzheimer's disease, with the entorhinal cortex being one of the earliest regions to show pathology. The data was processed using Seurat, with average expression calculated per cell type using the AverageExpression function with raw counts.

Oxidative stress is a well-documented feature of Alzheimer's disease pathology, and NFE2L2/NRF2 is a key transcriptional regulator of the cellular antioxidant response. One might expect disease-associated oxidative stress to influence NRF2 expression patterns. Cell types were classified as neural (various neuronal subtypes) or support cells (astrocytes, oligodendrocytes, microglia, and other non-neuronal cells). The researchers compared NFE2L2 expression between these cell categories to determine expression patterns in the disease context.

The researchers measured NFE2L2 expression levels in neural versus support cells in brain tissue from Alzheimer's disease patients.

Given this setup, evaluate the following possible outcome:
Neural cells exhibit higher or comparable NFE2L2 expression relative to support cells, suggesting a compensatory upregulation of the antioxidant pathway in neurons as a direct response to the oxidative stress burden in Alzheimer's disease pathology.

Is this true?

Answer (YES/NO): NO